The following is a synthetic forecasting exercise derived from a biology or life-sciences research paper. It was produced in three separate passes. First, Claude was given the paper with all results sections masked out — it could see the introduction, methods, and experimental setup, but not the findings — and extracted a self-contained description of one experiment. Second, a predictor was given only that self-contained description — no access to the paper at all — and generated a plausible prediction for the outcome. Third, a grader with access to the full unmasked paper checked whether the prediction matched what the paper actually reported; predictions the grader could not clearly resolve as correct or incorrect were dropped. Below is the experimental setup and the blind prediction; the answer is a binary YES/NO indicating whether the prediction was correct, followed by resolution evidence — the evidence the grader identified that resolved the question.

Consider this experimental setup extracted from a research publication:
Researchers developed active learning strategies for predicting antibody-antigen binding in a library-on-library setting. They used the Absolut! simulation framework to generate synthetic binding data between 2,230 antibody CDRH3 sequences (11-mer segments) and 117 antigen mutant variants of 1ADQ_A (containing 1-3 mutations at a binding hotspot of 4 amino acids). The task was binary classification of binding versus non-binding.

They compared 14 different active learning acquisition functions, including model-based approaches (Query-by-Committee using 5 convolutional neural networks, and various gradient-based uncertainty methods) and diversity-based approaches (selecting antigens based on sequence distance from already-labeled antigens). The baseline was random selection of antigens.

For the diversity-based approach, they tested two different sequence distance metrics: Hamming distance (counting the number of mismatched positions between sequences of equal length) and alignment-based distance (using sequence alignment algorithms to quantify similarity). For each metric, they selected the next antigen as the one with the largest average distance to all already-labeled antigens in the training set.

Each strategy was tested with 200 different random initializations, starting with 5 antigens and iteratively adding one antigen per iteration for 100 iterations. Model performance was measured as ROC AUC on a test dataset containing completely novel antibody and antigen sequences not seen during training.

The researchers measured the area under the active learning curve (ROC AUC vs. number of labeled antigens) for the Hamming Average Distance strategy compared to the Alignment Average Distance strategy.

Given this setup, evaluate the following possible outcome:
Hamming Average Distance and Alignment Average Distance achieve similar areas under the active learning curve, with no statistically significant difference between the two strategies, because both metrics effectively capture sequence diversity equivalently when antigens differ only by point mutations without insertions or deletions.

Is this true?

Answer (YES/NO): NO